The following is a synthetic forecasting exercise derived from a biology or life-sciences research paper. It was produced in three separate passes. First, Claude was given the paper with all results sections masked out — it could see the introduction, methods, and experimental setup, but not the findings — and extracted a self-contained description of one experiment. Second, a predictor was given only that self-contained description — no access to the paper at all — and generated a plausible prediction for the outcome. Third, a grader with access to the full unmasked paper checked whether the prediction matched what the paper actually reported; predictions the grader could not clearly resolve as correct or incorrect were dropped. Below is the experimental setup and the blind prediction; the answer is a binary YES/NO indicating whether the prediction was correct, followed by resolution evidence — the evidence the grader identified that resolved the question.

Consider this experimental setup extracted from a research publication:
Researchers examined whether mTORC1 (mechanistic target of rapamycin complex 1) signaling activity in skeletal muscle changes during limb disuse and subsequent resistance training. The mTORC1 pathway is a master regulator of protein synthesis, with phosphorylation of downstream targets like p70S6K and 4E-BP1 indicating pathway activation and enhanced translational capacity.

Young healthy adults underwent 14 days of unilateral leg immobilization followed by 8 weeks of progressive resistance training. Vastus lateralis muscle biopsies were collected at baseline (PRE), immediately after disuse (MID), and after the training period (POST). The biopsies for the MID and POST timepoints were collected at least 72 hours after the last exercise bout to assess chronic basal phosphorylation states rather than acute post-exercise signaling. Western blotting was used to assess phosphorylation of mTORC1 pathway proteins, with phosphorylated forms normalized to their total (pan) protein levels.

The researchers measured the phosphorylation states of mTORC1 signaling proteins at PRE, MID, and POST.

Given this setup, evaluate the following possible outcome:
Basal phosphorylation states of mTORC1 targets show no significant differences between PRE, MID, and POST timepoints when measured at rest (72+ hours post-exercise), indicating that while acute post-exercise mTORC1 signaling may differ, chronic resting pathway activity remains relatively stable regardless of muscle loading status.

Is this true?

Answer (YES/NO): YES